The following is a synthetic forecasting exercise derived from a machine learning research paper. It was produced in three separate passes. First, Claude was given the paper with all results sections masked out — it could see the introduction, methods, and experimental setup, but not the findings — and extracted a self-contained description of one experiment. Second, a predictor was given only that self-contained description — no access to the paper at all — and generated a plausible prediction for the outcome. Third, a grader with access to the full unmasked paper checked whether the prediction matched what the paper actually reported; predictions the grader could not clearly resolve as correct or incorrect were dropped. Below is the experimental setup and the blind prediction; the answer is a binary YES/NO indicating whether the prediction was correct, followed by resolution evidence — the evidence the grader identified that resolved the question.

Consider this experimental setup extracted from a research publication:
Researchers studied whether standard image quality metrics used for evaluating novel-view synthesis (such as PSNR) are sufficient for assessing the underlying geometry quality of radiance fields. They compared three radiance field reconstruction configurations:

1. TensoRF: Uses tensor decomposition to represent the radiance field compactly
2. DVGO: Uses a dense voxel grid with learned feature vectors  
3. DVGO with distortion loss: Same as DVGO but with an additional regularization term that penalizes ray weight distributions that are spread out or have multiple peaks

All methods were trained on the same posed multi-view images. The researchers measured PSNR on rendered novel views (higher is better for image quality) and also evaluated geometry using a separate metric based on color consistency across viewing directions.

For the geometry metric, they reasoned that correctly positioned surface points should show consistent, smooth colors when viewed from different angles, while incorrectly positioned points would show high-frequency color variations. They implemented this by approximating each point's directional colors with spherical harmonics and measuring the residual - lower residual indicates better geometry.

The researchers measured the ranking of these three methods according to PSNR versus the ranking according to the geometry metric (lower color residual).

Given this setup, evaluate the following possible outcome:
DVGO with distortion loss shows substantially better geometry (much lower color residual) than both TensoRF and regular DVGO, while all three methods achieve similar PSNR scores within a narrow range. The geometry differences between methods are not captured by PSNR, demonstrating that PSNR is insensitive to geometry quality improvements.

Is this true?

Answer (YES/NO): NO